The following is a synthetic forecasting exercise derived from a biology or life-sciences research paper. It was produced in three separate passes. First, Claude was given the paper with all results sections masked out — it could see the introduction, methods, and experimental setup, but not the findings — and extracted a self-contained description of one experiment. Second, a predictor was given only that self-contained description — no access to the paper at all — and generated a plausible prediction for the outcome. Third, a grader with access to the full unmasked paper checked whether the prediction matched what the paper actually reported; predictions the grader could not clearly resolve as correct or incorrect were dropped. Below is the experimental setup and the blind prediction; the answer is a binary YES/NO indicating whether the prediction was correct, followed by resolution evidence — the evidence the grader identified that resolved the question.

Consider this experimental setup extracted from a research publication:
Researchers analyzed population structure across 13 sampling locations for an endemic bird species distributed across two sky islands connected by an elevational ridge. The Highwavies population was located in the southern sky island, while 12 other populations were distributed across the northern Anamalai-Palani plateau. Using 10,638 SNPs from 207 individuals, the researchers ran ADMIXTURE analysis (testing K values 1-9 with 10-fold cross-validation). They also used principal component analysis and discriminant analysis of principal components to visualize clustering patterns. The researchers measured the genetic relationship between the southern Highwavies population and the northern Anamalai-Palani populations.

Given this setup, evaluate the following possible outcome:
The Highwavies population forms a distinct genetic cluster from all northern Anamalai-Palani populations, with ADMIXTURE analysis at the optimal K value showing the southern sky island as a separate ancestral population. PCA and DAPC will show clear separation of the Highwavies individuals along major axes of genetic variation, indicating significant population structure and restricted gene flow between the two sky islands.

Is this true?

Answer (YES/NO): NO